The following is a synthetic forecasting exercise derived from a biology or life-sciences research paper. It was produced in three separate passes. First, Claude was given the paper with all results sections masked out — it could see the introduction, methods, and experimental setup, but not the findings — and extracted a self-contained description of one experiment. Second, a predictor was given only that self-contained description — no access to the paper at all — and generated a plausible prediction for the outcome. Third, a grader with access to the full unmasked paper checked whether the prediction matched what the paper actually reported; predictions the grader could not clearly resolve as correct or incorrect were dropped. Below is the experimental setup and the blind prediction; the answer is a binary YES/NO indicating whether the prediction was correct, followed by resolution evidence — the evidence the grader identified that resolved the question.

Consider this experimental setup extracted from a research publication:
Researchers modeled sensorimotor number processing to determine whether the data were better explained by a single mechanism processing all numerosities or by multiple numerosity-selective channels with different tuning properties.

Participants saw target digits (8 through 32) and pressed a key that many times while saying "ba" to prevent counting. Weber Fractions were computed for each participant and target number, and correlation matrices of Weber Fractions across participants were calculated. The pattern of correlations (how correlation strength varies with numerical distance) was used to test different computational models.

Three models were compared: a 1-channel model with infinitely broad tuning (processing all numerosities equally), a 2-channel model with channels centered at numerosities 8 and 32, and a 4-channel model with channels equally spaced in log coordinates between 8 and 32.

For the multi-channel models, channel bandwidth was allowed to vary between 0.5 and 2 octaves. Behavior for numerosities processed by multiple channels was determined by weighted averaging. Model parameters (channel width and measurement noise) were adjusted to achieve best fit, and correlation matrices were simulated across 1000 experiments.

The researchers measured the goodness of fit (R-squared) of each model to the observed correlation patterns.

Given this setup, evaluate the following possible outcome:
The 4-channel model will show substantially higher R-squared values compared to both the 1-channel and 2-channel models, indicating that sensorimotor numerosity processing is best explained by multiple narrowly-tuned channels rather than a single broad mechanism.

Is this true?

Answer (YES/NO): NO